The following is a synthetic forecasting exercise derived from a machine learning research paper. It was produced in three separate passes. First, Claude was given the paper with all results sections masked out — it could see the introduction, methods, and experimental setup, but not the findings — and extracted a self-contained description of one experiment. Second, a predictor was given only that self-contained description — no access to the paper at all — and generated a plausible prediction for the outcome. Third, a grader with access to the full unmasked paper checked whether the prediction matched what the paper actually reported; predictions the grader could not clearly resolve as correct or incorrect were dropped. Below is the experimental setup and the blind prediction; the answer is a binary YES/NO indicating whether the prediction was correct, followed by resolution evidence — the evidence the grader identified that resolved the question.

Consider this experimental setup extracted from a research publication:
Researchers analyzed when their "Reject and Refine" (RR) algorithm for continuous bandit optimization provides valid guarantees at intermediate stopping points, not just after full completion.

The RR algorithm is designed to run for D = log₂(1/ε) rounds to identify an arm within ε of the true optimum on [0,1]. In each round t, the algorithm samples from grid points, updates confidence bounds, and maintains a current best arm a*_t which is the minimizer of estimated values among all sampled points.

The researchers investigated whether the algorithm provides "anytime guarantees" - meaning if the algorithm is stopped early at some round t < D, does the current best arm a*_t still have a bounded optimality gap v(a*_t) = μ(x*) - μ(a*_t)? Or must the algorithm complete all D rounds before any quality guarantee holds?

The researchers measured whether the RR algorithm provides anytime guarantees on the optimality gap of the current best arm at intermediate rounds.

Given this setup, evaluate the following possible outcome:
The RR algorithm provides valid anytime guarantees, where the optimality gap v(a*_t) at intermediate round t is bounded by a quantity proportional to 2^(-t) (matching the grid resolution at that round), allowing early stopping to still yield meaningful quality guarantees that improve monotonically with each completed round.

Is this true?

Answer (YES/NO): YES